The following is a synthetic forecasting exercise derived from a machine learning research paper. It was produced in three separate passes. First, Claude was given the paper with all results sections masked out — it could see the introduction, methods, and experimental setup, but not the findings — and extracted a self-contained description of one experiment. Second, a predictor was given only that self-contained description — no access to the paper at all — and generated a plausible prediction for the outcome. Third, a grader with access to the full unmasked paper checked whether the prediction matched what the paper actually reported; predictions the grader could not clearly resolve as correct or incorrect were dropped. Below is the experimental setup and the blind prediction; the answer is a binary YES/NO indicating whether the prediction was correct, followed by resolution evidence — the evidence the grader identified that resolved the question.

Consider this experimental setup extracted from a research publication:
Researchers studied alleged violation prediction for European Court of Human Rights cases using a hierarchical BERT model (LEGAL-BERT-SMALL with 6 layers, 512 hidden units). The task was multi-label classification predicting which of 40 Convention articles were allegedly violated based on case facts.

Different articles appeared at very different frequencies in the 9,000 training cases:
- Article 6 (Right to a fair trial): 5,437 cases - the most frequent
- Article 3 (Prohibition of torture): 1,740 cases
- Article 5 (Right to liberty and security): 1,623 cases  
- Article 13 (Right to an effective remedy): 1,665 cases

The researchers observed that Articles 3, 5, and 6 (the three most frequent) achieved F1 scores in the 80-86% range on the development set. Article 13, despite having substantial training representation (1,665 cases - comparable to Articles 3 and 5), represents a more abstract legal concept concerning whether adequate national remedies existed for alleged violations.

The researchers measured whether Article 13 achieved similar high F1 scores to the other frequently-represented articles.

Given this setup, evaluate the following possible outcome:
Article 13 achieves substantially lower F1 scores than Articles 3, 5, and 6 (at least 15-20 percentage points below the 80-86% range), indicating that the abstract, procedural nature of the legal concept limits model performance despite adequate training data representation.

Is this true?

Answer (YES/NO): YES